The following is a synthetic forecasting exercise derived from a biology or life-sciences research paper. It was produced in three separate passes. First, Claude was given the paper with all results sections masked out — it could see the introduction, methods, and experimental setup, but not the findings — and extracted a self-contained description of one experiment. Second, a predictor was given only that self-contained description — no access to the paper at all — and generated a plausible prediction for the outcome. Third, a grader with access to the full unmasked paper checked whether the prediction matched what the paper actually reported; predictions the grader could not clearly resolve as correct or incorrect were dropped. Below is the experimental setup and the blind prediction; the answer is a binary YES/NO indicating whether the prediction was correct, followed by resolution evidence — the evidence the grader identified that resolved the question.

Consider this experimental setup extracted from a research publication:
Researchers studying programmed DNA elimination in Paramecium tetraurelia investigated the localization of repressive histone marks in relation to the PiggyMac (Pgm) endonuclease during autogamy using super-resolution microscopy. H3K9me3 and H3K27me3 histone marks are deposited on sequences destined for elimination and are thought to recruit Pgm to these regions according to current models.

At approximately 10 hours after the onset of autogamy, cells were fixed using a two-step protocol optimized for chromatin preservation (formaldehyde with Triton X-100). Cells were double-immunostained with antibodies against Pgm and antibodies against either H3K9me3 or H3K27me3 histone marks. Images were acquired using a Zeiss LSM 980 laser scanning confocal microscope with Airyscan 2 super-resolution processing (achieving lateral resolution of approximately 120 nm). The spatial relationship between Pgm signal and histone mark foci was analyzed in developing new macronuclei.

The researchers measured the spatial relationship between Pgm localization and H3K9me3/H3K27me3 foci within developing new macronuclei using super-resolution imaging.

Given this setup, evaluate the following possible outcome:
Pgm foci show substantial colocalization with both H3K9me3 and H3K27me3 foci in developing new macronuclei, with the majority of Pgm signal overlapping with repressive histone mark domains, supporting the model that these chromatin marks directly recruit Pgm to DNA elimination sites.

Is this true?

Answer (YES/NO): NO